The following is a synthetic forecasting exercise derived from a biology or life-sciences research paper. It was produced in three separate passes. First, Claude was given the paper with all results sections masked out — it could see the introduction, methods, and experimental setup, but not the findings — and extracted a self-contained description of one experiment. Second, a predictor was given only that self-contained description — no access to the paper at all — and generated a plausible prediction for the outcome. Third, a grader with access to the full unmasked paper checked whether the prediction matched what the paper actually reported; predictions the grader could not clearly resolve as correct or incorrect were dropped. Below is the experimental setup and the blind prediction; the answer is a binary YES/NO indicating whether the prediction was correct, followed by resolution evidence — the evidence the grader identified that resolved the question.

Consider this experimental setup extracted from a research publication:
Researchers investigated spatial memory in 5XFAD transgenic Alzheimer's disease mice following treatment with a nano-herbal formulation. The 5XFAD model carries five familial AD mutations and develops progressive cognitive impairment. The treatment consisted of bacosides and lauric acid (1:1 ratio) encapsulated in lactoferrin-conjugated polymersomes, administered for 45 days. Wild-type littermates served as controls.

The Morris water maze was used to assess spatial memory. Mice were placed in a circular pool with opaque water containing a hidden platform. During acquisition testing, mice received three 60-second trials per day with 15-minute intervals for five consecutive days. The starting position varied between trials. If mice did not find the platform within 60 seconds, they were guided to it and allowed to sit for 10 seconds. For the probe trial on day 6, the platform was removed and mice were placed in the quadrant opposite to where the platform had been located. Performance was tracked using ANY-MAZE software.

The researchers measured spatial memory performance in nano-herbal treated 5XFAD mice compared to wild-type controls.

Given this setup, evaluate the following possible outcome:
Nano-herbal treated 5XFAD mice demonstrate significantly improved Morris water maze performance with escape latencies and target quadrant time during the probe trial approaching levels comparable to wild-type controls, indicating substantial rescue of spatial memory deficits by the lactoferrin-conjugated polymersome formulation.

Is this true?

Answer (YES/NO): YES